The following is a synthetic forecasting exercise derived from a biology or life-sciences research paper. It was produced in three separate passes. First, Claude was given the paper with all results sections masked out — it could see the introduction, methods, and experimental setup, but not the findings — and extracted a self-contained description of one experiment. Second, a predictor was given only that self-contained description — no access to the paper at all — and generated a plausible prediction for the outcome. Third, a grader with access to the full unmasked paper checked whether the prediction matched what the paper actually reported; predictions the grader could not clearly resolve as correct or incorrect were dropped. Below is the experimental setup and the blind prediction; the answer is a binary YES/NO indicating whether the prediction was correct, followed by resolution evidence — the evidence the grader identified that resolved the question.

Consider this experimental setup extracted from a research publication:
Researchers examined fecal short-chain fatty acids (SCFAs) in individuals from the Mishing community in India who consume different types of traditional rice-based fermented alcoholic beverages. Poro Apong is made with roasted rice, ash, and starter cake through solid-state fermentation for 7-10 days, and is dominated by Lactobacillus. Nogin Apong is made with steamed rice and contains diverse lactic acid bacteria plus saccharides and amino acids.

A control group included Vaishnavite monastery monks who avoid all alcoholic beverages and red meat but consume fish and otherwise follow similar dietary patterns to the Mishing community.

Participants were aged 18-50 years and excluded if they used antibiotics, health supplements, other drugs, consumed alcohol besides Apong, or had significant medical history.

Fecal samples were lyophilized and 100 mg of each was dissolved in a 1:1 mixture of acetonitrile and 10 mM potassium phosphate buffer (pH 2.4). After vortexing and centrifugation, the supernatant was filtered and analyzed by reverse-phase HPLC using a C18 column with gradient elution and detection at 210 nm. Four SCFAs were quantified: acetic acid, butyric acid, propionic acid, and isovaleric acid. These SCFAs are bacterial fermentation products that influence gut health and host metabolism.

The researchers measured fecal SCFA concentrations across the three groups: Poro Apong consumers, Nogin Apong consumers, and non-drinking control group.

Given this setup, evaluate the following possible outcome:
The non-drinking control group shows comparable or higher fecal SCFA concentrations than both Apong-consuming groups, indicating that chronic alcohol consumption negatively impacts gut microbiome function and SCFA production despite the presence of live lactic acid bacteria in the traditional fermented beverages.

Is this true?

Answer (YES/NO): NO